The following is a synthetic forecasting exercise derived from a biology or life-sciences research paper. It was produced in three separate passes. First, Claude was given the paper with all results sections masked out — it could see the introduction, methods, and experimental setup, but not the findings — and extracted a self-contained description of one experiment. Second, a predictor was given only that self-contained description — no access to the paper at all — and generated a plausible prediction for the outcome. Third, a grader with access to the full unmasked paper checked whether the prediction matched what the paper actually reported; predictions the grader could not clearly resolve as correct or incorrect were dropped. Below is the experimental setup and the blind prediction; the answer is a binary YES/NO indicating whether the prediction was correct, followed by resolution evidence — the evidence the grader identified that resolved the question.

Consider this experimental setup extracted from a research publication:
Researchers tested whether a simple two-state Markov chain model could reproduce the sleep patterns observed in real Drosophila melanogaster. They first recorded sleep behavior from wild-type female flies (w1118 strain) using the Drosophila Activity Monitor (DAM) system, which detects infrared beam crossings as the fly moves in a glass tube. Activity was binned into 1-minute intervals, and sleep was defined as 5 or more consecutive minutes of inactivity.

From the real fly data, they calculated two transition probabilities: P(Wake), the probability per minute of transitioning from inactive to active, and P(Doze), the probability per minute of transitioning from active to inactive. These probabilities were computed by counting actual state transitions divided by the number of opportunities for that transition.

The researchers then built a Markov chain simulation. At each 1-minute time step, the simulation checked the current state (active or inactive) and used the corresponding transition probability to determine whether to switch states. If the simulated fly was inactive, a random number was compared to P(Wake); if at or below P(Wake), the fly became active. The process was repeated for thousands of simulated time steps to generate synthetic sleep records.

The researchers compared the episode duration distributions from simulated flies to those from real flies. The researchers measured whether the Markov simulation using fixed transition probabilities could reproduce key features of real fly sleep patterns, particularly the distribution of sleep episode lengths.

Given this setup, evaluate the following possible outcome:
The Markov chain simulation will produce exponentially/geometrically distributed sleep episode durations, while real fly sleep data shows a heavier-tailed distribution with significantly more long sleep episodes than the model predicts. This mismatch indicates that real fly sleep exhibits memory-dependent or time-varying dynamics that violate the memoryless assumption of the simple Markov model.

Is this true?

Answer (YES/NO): YES